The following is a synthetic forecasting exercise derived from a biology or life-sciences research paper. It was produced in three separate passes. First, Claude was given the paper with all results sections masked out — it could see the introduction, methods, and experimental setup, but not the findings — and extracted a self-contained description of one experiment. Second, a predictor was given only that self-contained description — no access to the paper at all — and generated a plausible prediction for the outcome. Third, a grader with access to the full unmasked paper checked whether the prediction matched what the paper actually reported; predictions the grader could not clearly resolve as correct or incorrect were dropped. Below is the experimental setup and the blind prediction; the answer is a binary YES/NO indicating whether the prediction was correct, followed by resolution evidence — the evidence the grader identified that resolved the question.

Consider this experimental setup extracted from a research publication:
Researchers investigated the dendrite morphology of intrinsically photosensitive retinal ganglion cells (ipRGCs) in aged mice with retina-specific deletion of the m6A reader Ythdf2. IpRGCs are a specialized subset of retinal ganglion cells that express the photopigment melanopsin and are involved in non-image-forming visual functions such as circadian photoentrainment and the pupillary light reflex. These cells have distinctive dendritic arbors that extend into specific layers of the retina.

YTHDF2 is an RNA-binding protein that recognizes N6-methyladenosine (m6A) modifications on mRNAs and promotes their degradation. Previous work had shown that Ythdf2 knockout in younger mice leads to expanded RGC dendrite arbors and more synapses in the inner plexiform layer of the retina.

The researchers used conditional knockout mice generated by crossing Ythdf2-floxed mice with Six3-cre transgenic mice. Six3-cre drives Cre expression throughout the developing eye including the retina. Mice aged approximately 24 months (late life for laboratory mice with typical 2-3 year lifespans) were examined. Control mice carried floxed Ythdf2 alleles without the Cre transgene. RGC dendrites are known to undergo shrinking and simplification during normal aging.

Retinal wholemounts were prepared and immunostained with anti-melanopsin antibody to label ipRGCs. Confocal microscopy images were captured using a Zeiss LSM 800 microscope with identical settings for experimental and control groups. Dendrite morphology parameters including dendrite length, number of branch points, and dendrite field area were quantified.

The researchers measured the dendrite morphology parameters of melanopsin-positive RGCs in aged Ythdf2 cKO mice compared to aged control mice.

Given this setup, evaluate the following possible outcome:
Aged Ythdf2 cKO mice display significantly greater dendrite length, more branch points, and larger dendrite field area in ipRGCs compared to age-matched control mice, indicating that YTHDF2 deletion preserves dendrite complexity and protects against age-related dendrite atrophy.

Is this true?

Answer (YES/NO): YES